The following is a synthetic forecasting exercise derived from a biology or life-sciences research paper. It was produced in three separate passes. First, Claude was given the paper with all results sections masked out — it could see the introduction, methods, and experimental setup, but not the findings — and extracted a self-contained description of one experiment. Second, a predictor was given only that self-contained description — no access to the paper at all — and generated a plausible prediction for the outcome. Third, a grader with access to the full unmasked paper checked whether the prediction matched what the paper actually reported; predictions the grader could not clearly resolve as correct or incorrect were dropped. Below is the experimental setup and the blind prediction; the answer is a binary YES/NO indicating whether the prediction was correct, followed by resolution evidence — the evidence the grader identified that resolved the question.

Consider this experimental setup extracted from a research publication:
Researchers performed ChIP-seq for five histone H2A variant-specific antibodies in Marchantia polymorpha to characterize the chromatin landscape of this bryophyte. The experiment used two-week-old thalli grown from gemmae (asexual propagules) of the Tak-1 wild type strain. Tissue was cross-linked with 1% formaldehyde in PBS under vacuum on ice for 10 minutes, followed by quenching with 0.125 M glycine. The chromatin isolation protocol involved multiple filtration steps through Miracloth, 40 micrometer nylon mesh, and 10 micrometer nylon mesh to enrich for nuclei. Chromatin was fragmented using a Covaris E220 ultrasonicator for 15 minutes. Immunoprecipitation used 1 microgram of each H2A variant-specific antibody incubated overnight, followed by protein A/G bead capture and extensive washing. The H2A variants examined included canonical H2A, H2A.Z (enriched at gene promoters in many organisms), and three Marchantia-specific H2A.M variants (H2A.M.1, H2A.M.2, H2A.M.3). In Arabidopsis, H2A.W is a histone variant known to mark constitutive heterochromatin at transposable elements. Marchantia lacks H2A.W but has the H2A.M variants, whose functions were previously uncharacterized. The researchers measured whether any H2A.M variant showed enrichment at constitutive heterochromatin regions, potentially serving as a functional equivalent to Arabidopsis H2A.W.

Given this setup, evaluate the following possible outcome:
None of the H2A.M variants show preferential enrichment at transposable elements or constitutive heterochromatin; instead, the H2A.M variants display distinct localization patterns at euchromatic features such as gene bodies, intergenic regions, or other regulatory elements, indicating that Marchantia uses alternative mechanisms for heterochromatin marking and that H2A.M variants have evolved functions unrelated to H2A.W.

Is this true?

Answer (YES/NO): NO